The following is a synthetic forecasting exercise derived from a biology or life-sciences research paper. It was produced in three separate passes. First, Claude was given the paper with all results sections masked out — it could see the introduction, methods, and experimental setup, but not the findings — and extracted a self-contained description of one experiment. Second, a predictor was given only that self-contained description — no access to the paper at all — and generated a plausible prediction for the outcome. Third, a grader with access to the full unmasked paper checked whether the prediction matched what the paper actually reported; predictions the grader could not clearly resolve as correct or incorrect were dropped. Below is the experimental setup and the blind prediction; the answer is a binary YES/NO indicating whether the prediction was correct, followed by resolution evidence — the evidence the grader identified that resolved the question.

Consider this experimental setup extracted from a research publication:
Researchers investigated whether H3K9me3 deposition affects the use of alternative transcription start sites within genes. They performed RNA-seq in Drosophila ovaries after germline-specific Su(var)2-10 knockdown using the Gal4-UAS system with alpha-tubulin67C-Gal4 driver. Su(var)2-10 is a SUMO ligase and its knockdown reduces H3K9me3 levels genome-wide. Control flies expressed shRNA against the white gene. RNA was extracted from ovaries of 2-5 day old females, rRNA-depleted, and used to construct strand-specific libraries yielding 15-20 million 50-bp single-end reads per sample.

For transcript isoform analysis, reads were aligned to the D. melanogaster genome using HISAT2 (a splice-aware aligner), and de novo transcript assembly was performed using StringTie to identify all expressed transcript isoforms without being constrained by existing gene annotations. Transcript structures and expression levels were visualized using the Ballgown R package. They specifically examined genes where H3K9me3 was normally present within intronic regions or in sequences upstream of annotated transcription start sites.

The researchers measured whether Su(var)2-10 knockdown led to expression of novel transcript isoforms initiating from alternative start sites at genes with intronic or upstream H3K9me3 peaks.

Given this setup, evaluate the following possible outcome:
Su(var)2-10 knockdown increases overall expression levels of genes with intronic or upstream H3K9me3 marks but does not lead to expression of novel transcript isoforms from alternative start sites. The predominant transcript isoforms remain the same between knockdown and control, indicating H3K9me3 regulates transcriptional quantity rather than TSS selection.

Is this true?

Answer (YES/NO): NO